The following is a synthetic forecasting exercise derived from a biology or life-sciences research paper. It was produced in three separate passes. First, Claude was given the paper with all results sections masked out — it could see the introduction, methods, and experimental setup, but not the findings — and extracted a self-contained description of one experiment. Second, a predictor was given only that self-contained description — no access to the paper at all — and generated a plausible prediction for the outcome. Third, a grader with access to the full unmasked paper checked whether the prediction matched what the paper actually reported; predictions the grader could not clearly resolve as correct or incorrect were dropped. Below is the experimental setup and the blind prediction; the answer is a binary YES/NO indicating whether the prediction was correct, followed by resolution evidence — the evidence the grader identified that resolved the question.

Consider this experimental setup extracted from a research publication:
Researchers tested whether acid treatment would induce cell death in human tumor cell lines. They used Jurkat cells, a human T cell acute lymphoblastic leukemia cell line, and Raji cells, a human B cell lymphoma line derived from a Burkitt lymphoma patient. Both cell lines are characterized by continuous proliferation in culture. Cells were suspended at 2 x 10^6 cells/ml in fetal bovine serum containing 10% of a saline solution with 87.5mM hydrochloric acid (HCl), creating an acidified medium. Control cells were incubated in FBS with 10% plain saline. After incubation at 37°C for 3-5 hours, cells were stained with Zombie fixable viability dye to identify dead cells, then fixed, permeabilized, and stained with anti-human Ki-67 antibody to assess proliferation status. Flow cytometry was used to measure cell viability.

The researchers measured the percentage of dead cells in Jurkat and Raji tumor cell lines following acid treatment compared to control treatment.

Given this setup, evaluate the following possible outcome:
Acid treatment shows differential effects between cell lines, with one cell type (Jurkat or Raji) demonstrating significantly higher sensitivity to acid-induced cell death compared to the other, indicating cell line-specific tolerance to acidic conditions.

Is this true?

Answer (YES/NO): YES